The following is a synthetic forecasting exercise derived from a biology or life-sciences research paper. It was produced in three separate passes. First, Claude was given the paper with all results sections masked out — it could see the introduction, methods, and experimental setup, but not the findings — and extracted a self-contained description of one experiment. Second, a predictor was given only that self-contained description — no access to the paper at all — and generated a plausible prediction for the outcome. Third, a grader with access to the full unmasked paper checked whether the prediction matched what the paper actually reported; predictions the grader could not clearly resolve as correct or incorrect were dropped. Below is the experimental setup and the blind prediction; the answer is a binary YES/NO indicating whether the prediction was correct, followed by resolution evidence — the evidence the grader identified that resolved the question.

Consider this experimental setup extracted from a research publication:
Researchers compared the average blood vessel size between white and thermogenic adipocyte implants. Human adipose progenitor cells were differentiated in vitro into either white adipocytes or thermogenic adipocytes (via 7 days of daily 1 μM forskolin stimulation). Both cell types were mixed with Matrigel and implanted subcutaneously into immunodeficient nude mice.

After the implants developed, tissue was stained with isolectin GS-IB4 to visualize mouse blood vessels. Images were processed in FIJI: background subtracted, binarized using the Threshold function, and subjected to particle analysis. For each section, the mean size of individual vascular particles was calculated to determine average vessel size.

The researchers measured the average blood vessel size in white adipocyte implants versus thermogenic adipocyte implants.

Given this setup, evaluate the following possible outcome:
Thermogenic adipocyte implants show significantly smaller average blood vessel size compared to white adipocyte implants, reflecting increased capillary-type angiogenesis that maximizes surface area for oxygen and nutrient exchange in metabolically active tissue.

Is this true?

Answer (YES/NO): NO